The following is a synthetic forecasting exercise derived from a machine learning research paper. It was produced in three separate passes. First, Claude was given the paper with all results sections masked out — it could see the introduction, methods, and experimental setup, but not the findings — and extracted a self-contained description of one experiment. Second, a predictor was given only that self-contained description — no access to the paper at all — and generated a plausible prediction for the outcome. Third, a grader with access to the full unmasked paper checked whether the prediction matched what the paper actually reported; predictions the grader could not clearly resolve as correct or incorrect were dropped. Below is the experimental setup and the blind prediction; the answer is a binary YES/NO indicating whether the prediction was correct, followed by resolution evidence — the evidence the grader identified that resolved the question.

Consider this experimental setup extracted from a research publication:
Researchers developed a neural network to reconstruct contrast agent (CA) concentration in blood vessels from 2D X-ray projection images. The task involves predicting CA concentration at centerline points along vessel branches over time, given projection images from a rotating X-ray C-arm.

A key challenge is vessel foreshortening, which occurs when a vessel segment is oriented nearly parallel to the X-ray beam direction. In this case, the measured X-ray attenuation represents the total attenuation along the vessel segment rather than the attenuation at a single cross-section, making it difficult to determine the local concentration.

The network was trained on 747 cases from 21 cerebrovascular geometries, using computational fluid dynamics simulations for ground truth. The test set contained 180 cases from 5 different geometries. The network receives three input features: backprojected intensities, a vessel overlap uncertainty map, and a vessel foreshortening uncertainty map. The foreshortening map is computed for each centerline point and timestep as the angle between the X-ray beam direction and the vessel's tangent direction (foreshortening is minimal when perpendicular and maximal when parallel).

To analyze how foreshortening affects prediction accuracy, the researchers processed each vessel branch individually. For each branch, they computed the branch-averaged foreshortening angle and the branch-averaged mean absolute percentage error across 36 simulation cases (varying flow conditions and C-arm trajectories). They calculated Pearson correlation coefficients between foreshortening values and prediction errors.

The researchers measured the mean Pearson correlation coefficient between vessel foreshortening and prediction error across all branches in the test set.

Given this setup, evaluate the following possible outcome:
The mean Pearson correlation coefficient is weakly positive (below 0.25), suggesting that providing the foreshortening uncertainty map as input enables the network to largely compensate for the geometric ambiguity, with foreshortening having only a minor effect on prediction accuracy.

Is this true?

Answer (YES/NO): YES